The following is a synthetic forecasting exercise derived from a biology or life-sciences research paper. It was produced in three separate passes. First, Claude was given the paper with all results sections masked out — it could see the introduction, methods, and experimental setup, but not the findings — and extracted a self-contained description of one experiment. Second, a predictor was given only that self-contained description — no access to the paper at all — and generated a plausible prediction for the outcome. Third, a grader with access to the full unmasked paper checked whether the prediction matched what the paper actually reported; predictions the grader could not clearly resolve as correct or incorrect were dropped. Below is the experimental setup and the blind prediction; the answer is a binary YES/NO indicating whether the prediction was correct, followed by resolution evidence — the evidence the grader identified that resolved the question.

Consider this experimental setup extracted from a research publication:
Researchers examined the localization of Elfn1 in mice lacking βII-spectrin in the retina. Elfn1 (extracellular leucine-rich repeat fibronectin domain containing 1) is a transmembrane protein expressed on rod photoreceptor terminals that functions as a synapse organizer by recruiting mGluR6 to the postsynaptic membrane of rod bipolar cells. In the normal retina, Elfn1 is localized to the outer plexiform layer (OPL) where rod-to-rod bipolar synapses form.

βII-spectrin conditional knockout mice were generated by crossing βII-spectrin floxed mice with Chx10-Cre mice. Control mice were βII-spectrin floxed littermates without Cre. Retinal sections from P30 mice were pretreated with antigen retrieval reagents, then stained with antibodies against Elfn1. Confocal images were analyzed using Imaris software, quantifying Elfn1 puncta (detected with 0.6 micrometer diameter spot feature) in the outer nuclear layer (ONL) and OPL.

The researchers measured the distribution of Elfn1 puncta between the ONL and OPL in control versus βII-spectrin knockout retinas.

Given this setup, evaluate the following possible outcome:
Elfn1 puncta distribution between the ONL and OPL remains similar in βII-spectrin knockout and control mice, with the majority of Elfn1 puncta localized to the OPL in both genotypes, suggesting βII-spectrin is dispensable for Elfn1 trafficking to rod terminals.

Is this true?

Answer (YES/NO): NO